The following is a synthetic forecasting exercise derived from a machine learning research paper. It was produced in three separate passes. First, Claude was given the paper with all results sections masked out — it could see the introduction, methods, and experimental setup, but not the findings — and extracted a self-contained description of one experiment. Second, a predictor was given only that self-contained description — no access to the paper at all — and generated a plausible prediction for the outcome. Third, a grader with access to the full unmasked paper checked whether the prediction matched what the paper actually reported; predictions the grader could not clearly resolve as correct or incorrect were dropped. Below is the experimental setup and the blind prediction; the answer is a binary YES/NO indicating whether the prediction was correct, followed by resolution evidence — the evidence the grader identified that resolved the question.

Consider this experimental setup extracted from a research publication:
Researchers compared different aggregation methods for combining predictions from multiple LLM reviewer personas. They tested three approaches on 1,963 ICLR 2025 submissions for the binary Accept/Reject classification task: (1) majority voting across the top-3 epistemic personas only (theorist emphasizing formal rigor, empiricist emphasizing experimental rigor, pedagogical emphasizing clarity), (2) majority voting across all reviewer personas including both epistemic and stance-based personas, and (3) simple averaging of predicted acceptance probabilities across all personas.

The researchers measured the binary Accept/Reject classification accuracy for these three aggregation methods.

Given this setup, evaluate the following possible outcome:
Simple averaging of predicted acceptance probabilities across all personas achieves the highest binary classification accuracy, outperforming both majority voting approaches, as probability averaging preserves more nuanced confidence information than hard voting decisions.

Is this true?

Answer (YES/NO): NO